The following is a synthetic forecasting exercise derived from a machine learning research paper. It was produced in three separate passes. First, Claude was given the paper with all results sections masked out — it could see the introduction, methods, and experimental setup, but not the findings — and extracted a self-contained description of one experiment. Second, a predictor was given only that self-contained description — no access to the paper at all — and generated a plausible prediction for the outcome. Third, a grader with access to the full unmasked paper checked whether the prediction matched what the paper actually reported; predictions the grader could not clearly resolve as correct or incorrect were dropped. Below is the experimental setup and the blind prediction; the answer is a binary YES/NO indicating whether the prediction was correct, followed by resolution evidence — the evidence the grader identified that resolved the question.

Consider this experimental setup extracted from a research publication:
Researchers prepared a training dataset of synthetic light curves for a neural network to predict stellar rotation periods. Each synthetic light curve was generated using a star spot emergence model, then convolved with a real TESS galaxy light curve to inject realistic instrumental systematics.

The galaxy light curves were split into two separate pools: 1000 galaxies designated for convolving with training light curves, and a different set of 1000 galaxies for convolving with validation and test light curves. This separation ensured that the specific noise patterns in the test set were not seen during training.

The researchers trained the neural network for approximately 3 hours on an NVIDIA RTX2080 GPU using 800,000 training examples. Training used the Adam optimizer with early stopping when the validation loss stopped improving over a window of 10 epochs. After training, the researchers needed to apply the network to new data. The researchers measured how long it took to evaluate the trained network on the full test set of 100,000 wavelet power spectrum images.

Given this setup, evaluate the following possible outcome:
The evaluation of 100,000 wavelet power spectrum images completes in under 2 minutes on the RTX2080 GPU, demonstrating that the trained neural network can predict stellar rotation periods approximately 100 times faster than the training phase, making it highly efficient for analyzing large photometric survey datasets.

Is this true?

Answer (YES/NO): NO